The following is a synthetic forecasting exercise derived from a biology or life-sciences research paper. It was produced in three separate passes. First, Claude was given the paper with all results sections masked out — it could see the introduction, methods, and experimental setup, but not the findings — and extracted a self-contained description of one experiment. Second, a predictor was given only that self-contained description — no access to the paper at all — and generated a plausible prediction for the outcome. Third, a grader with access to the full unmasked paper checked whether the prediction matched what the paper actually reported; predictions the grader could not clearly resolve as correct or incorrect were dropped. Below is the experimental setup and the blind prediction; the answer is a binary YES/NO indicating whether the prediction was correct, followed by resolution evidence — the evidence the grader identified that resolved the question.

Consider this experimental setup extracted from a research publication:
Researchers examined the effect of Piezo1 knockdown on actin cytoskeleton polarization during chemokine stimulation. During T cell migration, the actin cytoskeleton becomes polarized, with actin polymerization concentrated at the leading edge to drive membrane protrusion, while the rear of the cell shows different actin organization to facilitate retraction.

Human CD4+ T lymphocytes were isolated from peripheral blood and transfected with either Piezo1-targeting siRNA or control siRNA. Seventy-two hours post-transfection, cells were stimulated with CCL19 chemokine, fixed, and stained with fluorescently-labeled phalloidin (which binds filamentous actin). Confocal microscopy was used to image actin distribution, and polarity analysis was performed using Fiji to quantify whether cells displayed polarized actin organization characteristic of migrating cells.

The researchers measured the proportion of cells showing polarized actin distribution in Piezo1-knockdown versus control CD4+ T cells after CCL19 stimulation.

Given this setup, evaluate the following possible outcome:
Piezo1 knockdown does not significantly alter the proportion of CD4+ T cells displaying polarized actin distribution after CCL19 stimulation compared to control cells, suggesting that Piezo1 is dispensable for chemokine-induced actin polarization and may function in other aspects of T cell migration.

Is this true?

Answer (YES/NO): NO